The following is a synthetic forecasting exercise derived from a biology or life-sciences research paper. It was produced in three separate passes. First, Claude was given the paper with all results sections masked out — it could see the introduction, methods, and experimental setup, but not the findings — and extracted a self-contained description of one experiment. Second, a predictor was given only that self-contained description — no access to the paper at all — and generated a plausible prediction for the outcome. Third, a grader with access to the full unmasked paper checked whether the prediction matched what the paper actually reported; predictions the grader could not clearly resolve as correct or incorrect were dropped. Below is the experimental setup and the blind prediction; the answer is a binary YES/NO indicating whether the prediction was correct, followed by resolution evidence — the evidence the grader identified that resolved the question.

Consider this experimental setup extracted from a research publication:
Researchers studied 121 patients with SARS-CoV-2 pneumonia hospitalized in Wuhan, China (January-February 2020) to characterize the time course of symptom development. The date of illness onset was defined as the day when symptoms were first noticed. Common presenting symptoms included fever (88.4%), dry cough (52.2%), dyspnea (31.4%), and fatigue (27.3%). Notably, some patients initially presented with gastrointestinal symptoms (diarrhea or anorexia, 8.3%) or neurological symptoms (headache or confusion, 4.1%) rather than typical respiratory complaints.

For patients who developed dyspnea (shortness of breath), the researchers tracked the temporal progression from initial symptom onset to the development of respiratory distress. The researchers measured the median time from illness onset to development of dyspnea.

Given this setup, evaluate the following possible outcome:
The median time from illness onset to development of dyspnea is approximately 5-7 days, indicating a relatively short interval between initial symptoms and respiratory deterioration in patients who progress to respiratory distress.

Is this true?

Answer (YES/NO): YES